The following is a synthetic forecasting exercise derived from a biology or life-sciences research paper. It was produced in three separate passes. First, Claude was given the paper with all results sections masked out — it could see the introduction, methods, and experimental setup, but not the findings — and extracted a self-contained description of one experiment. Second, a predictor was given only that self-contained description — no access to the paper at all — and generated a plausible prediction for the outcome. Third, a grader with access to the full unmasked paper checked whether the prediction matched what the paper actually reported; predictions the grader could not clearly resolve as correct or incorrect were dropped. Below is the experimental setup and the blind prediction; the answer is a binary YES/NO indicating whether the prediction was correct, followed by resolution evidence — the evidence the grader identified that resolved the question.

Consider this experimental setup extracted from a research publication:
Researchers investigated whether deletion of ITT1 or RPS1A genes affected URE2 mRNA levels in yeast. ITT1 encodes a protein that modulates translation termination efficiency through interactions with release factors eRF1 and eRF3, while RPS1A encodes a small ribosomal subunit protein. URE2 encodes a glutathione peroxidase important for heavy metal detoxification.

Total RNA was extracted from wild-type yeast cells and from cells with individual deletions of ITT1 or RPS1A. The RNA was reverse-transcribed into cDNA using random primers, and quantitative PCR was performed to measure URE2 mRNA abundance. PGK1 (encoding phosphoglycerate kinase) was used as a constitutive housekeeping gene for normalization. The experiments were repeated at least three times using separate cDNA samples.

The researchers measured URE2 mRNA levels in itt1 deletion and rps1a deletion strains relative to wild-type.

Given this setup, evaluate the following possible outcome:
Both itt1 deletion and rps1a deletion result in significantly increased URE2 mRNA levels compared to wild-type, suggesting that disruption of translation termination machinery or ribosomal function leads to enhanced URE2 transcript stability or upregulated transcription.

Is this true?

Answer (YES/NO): NO